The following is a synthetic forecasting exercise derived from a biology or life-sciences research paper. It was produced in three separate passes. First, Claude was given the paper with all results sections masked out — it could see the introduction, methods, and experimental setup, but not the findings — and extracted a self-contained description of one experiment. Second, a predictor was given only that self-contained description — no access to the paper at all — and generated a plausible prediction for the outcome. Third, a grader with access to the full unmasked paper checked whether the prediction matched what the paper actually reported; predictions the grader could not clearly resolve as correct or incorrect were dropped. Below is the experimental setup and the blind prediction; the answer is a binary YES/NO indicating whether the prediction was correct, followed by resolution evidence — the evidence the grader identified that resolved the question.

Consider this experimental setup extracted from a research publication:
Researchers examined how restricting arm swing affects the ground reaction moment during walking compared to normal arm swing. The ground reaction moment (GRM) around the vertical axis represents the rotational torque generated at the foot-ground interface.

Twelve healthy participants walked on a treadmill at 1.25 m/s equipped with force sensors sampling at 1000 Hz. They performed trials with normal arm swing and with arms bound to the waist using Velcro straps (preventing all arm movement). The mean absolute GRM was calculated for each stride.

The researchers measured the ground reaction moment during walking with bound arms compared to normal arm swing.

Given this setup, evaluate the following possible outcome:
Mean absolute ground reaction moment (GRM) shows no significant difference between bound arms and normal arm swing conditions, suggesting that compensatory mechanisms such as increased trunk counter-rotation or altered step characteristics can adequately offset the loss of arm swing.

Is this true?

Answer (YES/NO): NO